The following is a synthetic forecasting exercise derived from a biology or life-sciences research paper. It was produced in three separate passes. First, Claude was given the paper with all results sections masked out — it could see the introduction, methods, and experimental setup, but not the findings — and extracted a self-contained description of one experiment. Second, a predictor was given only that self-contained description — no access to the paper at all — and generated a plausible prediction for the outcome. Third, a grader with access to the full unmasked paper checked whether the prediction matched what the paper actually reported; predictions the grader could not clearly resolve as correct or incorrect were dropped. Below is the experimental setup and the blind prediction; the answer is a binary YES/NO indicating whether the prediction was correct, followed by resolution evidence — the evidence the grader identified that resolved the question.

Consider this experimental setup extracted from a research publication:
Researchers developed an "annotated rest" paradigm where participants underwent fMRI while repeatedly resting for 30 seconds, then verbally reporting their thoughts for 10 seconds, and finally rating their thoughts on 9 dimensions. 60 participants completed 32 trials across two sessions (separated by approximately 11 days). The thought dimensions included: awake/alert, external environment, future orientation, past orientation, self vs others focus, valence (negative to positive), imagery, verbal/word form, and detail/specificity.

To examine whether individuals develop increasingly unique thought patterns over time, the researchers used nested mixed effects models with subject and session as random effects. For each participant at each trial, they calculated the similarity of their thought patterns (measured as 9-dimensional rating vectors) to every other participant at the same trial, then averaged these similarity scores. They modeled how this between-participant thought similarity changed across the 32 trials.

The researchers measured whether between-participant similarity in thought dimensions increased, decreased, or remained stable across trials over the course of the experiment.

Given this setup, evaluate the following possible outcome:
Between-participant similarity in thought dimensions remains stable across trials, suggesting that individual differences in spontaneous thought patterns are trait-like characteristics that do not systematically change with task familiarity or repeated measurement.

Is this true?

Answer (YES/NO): NO